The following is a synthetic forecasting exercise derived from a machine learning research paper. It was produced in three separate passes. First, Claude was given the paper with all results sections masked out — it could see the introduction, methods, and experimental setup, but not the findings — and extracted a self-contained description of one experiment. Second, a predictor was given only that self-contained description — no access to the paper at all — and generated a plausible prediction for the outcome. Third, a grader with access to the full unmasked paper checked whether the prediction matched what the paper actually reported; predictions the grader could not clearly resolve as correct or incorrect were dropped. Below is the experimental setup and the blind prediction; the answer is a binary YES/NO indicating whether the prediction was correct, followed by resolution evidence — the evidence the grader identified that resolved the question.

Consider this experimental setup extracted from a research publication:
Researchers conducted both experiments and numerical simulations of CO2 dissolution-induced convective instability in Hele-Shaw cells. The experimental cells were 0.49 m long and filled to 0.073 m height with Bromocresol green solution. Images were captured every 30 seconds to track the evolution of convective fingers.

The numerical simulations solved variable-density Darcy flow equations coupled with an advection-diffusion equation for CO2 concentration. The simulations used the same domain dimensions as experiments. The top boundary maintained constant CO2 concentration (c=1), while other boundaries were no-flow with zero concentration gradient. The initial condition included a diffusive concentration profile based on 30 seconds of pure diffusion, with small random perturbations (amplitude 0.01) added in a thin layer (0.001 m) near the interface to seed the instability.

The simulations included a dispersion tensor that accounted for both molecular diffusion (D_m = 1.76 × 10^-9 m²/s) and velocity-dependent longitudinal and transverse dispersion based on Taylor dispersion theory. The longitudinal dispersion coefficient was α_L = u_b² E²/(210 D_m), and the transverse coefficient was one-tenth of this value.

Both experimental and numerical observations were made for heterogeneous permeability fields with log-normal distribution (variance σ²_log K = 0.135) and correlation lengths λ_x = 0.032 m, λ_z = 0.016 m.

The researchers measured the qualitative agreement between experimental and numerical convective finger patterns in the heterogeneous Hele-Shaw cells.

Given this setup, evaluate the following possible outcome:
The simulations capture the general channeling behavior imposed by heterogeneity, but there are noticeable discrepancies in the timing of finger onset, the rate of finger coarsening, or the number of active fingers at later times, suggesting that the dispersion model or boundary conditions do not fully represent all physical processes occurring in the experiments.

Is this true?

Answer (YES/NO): NO